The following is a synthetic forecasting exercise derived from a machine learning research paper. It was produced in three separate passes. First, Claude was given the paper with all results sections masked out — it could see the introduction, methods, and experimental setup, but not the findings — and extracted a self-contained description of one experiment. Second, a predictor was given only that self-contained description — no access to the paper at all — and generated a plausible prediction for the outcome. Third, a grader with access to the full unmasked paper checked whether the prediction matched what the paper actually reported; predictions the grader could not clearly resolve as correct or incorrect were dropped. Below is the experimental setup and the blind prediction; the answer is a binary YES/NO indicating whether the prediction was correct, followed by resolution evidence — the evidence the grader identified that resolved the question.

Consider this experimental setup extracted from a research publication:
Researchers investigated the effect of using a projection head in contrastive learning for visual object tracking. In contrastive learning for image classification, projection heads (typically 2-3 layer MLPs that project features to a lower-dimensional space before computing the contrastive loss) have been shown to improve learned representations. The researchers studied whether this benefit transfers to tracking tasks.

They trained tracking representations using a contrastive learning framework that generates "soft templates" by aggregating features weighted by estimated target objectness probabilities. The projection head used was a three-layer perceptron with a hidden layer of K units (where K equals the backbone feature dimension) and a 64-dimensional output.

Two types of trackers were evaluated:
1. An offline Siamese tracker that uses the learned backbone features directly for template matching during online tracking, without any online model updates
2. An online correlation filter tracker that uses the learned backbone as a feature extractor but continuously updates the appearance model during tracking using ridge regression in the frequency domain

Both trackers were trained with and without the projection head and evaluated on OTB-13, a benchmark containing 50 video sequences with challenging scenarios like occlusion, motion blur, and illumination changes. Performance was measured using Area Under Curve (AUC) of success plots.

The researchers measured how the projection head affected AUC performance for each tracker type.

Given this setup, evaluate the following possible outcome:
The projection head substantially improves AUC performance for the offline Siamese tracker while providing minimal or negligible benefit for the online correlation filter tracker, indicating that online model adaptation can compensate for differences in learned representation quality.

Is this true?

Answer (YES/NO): NO